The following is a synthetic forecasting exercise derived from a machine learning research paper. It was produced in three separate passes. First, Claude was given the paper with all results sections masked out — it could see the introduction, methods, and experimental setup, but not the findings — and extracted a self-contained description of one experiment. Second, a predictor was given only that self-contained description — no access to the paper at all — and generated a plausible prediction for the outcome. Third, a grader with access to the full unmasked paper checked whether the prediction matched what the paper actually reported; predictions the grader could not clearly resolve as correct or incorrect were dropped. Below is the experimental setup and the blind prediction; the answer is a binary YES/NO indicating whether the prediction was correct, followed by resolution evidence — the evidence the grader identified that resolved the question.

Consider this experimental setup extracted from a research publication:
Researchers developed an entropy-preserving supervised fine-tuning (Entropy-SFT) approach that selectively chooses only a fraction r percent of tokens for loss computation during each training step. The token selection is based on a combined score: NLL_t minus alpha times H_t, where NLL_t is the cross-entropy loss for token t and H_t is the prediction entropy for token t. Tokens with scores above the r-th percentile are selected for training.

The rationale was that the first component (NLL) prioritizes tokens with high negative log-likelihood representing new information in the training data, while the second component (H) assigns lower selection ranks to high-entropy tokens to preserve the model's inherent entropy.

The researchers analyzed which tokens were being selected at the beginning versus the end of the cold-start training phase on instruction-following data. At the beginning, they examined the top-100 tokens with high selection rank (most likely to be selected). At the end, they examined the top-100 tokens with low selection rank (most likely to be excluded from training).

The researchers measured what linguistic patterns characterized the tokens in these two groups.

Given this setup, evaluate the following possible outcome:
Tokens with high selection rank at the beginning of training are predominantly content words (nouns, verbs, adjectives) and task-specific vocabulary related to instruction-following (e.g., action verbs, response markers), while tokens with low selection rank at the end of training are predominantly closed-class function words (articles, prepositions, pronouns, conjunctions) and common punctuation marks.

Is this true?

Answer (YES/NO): NO